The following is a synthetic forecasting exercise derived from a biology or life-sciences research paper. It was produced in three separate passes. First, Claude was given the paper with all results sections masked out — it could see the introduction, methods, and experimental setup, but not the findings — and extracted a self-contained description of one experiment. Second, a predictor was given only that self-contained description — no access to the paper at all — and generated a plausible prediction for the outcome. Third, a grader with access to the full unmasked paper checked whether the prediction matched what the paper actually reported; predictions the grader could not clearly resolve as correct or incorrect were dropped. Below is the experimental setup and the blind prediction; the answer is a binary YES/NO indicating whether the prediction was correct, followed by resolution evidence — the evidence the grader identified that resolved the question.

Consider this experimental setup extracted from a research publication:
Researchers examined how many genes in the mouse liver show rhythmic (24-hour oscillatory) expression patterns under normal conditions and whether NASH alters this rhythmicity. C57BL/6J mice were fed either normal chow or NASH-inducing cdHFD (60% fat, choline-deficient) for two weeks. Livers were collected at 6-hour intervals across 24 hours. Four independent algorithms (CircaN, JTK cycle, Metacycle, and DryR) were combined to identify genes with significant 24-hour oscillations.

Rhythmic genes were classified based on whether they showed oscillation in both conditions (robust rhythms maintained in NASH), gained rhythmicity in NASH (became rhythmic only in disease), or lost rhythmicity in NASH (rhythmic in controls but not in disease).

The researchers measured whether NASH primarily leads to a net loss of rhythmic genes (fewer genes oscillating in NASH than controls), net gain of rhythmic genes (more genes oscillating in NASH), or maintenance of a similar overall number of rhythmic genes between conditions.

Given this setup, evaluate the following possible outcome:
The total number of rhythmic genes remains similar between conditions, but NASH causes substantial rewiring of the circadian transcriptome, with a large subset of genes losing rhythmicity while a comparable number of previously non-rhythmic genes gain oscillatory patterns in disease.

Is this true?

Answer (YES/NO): NO